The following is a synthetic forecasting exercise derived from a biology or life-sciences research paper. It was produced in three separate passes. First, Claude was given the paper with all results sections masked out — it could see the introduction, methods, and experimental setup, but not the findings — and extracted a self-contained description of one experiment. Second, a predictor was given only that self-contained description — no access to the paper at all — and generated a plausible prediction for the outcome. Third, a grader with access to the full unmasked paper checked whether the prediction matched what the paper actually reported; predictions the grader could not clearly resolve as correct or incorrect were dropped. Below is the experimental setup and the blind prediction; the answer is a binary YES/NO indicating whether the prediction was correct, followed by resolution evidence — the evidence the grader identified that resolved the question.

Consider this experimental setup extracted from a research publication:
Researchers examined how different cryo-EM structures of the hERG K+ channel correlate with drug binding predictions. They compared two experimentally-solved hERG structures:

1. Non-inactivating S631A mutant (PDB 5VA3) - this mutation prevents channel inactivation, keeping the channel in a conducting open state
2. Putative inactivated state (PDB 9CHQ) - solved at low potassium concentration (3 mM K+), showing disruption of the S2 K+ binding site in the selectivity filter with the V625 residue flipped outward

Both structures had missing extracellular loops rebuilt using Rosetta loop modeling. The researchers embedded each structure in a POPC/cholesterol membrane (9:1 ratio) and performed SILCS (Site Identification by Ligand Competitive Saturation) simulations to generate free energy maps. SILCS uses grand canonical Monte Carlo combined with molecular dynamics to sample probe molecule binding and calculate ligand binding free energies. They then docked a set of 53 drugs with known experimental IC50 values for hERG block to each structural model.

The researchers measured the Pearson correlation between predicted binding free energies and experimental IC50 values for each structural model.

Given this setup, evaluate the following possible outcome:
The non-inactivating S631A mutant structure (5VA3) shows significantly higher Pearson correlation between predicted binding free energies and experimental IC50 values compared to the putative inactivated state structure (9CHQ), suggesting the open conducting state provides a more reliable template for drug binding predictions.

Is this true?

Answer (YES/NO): NO